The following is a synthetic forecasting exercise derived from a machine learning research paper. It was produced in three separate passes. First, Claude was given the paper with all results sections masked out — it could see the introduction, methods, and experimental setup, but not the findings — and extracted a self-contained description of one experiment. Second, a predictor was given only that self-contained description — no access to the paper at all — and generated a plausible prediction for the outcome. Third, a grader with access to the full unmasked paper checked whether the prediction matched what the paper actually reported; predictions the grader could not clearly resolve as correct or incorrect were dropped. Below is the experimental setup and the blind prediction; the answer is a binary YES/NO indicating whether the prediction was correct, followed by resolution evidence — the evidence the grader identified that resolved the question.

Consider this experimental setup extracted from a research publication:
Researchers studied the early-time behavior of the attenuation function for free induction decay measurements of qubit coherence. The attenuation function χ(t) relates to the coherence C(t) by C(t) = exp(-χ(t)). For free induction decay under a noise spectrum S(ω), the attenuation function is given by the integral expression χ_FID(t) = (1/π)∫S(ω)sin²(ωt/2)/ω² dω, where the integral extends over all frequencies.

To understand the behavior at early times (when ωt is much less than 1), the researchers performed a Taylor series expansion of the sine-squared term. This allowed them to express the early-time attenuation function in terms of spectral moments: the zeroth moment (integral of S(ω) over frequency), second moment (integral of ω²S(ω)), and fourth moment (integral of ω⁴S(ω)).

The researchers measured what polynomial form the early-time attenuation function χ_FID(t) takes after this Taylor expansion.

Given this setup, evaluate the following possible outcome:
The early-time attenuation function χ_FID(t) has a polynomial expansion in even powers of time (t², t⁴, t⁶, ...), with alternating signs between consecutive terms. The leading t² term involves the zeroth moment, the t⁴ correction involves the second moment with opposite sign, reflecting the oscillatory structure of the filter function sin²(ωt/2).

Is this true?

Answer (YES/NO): NO